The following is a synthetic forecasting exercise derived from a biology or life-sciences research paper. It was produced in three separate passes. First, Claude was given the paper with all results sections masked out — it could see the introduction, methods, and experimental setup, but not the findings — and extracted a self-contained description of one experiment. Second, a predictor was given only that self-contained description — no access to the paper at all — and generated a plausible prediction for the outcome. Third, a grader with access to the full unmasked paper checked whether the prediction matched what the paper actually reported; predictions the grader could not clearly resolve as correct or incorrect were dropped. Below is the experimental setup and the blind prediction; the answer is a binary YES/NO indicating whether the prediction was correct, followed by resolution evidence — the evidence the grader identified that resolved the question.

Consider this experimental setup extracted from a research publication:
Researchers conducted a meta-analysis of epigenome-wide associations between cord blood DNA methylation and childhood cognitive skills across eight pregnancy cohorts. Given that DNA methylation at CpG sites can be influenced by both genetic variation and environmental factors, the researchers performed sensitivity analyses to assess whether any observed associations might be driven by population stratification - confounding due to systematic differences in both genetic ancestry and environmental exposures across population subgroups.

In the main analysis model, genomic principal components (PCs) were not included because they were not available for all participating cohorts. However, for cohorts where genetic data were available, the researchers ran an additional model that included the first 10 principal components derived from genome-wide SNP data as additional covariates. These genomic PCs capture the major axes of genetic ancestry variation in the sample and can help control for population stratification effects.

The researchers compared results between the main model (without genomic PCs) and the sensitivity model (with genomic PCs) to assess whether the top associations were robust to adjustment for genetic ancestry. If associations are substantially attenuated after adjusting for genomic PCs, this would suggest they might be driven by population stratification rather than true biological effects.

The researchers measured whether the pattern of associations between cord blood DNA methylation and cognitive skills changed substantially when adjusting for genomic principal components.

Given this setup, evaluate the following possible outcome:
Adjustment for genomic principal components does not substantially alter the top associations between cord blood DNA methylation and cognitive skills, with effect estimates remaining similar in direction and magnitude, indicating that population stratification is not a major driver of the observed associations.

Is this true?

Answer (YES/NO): NO